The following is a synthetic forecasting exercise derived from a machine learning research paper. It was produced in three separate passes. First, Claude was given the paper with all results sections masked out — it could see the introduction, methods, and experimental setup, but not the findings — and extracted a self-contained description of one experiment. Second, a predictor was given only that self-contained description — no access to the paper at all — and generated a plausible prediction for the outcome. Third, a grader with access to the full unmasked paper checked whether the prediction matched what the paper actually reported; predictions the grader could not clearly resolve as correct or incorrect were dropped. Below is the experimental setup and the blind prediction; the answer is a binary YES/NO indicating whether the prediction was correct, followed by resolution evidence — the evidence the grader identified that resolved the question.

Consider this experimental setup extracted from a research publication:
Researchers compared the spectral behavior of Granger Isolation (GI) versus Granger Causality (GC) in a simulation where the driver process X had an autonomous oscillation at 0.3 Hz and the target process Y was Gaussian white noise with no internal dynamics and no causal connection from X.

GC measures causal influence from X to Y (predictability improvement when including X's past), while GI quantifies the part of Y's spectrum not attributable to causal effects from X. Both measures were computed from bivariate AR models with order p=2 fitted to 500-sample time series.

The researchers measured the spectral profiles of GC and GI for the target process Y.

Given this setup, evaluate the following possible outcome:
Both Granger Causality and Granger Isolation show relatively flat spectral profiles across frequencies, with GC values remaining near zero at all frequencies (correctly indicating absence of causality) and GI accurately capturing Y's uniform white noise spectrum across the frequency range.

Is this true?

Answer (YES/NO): NO